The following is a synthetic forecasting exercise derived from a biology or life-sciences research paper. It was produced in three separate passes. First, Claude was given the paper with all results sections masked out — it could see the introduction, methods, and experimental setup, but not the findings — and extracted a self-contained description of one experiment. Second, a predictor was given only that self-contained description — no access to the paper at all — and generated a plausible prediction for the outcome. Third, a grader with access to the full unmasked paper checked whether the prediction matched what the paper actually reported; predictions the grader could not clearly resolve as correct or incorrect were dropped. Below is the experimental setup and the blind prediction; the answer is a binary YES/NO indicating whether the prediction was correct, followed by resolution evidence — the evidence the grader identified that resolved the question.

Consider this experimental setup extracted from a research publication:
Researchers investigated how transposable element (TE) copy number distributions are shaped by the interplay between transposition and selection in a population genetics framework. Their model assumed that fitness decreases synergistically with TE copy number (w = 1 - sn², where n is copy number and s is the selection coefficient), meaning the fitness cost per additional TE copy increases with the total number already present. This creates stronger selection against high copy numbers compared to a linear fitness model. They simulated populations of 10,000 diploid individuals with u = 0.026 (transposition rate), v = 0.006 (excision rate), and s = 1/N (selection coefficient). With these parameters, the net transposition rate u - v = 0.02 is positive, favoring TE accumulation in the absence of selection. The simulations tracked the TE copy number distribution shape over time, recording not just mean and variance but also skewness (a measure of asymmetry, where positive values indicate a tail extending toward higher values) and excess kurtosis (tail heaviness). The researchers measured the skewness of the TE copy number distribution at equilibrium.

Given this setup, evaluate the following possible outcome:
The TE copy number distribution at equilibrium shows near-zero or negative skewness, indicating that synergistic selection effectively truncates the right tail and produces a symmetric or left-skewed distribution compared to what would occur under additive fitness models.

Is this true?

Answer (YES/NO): NO